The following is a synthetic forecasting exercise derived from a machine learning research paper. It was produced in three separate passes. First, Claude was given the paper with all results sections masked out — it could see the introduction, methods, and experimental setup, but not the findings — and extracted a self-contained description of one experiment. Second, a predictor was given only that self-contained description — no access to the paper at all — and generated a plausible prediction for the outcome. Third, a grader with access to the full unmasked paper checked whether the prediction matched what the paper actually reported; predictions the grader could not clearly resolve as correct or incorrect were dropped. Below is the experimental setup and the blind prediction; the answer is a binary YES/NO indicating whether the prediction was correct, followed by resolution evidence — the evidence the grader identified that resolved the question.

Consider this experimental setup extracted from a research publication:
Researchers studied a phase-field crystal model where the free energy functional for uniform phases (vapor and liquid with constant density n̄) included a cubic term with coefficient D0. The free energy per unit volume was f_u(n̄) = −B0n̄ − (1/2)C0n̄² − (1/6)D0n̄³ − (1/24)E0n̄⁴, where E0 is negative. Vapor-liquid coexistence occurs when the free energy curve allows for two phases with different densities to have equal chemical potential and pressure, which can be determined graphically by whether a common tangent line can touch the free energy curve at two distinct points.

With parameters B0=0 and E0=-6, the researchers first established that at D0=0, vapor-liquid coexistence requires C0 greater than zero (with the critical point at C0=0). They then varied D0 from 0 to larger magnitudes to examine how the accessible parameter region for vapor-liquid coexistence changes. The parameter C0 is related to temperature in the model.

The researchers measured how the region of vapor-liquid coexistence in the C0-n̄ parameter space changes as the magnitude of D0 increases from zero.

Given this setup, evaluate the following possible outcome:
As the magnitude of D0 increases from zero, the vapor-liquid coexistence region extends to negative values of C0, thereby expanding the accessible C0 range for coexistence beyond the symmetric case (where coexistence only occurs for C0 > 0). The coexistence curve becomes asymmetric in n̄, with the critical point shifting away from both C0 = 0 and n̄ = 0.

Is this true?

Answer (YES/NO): YES